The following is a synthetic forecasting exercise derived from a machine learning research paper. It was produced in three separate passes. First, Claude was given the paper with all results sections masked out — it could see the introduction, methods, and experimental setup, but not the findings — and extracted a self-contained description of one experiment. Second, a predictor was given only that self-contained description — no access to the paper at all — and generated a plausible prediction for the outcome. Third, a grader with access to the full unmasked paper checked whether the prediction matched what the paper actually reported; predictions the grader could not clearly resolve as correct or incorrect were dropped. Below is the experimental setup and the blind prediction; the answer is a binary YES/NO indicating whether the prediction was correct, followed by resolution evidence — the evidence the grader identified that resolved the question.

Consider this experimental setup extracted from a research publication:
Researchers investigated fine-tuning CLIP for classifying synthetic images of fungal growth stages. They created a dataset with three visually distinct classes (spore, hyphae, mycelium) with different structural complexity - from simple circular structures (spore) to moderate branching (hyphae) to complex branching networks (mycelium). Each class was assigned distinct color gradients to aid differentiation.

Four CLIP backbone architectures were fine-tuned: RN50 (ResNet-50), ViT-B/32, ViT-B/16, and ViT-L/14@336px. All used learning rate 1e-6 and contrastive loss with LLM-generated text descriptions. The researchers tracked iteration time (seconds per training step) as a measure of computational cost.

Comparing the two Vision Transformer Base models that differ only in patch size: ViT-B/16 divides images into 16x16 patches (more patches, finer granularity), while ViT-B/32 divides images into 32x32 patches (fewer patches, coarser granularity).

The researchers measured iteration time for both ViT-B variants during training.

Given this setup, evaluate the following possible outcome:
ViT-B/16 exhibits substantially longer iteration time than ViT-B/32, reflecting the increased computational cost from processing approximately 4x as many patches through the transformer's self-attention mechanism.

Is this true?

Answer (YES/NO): NO